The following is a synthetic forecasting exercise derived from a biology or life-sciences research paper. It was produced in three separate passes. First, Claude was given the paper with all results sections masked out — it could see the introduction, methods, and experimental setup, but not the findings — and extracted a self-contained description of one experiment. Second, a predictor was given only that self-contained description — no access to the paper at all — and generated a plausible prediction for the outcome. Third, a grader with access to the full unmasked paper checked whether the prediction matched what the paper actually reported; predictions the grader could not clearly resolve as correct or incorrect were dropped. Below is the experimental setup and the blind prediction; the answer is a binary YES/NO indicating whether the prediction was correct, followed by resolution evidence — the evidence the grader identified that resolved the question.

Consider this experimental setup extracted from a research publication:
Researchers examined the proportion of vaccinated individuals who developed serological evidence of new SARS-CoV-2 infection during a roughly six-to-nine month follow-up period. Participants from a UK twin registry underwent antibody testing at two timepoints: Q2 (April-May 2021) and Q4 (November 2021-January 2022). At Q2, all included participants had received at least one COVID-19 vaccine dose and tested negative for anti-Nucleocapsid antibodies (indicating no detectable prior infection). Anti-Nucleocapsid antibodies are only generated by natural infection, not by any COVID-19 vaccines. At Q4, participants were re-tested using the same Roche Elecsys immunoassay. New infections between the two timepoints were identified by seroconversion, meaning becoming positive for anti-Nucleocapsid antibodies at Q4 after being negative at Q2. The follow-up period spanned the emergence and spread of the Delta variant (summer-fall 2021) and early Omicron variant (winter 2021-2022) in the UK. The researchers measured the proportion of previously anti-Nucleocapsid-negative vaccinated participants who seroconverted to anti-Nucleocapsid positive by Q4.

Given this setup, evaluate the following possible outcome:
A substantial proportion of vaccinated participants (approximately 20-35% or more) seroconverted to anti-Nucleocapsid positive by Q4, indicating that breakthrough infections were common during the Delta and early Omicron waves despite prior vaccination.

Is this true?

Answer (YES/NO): NO